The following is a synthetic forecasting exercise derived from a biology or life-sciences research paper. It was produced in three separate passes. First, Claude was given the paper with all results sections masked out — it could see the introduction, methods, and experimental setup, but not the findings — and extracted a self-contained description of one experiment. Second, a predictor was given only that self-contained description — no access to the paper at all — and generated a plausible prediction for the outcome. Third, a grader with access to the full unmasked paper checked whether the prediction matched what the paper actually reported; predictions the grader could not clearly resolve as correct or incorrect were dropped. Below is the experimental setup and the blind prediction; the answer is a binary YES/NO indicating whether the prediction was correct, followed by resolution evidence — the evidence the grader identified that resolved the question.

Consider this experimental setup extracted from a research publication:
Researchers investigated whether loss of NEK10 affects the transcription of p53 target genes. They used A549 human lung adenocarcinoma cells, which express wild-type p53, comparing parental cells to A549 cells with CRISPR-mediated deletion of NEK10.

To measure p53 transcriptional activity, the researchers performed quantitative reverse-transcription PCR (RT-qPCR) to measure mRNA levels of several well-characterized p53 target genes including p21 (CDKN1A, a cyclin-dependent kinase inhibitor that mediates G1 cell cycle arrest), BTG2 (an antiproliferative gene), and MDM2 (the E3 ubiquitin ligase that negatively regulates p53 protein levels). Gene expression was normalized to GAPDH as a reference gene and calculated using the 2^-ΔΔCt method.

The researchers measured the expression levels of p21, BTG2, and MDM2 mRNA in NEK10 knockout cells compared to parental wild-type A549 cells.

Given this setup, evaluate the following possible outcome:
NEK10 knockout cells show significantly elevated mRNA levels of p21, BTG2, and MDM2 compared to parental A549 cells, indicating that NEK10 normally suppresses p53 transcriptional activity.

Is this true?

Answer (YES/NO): NO